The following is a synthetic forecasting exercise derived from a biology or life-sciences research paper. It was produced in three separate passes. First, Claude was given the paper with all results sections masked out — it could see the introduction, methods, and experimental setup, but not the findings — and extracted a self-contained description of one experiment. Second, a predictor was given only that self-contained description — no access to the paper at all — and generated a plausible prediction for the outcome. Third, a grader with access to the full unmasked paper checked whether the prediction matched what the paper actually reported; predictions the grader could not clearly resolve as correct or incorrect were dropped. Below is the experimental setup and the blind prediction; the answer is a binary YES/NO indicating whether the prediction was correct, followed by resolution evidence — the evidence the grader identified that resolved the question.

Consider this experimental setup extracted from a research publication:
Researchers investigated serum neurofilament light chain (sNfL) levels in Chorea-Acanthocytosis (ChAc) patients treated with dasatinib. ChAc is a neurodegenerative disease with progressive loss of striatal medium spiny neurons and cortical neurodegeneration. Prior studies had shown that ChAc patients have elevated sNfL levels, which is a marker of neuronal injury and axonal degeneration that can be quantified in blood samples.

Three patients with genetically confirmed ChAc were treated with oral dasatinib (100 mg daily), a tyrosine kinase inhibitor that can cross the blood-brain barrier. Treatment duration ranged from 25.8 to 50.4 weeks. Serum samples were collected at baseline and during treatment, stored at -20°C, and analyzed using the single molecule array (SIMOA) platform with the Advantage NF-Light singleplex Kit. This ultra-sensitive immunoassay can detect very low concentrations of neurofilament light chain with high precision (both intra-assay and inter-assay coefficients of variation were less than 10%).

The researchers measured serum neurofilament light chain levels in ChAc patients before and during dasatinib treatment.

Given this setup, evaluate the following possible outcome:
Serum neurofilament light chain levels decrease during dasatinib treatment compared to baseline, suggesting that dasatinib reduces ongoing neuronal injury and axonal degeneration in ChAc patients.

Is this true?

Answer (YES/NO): NO